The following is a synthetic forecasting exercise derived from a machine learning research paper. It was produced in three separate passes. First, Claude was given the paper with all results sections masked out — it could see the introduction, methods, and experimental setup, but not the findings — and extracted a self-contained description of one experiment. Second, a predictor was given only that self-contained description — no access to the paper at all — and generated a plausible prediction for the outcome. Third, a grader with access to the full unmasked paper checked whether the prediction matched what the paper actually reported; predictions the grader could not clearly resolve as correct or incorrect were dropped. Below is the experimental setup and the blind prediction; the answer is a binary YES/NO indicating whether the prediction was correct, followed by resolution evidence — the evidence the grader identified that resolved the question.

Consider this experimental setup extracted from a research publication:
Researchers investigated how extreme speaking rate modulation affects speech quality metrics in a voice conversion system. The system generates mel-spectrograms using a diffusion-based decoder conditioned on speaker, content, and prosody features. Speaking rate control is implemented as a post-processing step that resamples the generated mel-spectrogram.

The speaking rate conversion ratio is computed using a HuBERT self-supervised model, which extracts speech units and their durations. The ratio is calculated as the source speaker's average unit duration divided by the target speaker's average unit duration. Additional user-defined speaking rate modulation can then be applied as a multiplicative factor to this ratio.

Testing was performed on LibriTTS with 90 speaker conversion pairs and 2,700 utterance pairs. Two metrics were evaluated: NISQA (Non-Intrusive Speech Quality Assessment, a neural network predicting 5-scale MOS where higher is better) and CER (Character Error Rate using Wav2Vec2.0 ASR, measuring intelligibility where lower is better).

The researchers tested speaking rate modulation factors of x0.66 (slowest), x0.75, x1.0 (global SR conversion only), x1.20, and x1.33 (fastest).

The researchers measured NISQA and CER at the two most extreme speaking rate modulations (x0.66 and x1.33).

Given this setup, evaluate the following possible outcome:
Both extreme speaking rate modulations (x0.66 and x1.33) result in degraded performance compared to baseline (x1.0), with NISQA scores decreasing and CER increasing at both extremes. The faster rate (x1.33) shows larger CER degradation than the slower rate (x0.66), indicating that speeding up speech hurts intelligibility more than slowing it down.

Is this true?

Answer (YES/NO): NO